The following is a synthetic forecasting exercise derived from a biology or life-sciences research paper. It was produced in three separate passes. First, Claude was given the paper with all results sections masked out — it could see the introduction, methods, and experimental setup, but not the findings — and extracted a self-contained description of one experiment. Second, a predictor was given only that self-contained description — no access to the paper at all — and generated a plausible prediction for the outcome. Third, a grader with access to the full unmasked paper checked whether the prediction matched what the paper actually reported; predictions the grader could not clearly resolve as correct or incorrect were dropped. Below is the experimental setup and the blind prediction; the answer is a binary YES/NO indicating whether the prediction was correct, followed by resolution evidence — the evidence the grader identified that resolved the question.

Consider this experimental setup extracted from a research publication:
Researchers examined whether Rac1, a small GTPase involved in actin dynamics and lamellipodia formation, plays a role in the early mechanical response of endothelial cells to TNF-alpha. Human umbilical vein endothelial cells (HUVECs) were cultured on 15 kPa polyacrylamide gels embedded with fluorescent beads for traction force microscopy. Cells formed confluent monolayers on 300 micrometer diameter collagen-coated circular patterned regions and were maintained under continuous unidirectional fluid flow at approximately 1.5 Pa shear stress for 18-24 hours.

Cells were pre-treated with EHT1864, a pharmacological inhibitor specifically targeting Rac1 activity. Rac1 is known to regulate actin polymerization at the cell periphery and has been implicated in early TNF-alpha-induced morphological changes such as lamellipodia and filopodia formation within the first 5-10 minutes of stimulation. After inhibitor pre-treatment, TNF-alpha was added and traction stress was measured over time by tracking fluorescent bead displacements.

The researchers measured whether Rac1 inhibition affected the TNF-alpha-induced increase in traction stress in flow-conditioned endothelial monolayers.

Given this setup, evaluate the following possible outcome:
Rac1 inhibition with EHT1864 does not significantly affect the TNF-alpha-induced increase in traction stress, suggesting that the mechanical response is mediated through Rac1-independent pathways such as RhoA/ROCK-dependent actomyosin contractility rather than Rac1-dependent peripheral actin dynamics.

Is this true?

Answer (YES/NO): NO